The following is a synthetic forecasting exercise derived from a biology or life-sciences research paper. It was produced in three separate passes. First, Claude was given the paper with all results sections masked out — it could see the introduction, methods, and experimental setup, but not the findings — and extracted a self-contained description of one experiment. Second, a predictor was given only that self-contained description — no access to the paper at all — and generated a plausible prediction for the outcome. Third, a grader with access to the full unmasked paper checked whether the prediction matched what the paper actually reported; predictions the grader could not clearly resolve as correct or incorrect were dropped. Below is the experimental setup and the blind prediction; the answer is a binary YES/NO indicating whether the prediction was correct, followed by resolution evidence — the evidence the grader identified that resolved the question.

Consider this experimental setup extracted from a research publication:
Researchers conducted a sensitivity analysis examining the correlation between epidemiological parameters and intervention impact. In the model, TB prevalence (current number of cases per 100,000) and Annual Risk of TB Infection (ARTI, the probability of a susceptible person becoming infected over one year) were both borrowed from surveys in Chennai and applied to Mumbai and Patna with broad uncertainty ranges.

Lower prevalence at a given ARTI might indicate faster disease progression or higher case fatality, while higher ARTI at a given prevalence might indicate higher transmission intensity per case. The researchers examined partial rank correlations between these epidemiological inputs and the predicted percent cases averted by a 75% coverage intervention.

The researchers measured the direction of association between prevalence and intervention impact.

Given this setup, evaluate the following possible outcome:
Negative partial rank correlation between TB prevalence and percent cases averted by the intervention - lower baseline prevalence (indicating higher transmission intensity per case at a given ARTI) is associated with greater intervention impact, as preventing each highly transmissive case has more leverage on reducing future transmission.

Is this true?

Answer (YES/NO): YES